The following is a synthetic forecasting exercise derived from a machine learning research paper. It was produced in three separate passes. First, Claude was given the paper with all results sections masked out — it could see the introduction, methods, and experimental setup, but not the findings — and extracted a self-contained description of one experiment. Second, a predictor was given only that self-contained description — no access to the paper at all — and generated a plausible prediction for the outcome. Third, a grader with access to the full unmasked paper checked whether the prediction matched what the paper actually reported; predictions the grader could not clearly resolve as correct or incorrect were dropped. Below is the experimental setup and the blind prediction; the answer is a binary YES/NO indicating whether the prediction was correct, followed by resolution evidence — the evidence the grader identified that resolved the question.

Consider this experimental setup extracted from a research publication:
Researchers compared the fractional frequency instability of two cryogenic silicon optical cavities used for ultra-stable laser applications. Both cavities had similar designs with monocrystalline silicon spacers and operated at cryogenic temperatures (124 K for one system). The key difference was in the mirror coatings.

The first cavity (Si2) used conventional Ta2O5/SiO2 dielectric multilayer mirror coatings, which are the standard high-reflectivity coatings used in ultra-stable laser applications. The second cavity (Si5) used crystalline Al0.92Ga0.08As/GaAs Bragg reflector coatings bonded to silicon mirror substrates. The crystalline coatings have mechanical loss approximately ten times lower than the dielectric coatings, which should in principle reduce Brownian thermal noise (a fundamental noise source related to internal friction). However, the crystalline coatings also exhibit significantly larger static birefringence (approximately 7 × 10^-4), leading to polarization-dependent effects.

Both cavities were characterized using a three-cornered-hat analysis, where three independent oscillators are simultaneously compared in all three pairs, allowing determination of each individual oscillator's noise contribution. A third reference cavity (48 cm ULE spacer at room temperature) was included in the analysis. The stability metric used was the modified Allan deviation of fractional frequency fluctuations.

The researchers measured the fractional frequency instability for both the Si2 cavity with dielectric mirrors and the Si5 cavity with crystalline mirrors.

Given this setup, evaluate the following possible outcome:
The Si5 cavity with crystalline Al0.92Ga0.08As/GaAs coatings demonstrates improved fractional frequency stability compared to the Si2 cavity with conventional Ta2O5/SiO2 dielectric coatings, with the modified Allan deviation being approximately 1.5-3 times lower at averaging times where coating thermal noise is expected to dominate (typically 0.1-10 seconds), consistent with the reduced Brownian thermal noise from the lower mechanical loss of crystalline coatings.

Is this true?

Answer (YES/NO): NO